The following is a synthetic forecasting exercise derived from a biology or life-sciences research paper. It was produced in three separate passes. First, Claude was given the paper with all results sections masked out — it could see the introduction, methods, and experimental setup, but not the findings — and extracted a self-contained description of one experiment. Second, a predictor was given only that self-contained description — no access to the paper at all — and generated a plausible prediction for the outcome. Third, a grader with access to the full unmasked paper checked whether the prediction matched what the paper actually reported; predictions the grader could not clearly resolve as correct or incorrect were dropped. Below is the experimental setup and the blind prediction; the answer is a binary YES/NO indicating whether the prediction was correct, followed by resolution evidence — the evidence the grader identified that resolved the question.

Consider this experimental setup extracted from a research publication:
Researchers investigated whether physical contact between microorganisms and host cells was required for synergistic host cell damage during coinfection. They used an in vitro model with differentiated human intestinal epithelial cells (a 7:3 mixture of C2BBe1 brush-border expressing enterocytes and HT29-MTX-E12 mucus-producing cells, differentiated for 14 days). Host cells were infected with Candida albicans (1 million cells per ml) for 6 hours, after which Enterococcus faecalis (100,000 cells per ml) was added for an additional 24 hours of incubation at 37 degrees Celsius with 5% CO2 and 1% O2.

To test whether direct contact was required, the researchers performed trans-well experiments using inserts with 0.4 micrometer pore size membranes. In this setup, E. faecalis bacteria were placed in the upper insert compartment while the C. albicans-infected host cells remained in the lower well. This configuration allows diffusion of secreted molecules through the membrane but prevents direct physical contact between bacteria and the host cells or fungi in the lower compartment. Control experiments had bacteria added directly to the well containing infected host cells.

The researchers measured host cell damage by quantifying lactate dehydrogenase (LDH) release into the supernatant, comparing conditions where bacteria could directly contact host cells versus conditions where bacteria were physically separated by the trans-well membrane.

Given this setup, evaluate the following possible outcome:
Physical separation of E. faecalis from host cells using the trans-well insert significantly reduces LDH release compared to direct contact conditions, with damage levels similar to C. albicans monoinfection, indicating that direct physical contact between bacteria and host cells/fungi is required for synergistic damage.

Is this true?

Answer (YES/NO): YES